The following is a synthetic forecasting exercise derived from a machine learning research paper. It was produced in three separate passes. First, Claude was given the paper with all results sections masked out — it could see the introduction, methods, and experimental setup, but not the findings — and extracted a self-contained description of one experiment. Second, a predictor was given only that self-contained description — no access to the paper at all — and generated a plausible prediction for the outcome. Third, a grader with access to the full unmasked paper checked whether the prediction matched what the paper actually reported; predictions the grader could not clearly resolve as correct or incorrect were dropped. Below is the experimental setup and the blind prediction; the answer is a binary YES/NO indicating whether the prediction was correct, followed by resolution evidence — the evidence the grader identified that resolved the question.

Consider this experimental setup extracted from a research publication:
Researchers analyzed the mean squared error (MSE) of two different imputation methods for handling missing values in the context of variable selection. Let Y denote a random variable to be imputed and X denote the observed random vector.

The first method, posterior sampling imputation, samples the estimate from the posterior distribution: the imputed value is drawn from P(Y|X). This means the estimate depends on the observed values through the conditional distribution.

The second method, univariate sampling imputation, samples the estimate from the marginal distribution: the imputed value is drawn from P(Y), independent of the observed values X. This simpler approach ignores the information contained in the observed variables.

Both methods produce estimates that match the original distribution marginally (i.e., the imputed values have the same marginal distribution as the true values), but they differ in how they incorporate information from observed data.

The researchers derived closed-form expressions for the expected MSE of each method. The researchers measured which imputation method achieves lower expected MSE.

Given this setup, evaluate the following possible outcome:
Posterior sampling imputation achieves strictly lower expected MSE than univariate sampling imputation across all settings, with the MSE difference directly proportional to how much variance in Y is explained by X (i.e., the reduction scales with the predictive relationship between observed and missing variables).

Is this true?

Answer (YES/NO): NO